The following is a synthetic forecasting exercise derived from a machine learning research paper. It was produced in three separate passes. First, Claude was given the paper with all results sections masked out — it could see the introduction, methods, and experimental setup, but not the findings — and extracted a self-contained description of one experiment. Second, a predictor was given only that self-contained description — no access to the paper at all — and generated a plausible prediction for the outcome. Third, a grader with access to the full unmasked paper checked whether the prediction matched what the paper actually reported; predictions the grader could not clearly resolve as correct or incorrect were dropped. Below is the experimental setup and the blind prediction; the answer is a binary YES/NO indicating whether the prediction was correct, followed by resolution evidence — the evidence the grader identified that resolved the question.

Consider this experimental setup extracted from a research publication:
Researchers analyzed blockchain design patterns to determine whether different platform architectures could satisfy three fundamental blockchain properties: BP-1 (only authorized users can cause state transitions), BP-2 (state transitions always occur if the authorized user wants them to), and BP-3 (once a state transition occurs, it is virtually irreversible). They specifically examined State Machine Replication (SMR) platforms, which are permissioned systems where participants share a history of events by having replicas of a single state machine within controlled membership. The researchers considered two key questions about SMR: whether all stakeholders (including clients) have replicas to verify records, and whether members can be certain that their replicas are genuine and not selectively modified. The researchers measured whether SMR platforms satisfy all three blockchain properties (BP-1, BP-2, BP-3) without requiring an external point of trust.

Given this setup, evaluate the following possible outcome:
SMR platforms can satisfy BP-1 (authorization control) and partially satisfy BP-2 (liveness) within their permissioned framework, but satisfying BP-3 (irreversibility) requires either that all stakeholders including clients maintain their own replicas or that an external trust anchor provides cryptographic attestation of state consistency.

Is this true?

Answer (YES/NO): NO